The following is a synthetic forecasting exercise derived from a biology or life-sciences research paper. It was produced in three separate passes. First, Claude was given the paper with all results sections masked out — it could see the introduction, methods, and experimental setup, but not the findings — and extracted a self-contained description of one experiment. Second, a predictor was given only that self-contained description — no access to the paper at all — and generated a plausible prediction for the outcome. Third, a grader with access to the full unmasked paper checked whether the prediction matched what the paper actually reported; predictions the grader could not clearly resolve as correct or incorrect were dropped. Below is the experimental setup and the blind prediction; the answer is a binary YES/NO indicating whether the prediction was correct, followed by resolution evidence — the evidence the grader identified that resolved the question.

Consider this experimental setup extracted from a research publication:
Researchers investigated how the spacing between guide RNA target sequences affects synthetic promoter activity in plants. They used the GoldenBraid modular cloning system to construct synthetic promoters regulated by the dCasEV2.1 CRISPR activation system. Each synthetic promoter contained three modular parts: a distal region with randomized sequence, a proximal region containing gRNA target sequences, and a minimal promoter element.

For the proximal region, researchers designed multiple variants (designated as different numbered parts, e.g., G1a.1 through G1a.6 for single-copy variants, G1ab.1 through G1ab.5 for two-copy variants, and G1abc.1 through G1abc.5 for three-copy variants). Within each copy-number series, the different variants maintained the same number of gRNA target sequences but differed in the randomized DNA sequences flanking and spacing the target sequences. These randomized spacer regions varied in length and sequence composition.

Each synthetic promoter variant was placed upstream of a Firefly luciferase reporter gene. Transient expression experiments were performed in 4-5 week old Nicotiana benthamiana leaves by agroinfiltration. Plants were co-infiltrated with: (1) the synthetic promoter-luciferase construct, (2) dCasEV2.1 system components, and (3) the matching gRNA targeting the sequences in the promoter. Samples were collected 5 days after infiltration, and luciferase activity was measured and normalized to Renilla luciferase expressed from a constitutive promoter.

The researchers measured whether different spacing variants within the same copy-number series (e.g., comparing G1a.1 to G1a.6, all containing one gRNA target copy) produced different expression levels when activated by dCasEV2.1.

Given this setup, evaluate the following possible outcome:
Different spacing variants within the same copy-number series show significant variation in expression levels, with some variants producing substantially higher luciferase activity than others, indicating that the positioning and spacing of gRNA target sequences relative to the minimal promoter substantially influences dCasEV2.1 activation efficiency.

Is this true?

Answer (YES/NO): NO